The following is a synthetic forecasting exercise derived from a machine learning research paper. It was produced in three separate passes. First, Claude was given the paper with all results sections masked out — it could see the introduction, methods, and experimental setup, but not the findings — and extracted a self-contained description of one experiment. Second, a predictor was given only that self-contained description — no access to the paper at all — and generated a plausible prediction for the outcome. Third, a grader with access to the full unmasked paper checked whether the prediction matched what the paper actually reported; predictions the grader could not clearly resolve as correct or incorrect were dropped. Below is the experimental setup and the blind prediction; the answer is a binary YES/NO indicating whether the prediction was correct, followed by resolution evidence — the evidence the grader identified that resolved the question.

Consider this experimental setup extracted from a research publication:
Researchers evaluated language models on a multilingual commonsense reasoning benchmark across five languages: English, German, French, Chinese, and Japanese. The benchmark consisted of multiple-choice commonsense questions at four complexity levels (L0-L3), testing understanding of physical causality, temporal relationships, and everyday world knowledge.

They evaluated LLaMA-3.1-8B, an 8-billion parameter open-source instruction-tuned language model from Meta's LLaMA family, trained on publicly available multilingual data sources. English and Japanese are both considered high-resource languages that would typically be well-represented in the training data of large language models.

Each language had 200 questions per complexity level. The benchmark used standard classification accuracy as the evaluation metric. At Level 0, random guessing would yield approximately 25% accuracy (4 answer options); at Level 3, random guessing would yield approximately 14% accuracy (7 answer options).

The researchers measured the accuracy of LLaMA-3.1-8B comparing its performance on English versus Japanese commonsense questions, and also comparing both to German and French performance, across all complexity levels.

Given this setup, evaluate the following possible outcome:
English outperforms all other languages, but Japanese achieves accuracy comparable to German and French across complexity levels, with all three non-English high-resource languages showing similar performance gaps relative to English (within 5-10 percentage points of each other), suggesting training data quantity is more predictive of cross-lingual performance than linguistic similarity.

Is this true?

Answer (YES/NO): NO